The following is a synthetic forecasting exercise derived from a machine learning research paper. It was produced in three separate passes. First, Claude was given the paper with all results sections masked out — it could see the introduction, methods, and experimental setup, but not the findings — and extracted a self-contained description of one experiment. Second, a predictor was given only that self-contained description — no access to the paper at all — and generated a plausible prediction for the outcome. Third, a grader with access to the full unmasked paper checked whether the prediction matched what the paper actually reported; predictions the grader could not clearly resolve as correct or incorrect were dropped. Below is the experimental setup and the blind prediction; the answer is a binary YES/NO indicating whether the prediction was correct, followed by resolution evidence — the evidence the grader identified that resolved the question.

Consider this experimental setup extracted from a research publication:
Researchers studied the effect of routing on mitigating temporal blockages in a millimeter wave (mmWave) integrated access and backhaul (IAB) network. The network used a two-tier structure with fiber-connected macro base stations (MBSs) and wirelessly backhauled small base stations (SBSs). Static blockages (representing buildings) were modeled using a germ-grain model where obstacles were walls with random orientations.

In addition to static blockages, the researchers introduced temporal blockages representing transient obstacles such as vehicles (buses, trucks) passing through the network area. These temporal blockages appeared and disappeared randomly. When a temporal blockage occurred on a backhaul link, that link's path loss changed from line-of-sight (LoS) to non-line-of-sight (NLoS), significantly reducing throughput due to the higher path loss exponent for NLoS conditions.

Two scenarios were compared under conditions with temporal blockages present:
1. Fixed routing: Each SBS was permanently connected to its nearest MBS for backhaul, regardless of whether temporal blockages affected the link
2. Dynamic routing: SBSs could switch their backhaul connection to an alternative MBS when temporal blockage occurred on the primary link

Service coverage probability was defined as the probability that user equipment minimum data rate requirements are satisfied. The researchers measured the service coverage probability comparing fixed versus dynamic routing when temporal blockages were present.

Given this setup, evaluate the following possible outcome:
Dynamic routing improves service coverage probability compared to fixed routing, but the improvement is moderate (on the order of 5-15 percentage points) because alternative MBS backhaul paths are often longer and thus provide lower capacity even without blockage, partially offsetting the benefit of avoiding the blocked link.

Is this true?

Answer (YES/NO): NO